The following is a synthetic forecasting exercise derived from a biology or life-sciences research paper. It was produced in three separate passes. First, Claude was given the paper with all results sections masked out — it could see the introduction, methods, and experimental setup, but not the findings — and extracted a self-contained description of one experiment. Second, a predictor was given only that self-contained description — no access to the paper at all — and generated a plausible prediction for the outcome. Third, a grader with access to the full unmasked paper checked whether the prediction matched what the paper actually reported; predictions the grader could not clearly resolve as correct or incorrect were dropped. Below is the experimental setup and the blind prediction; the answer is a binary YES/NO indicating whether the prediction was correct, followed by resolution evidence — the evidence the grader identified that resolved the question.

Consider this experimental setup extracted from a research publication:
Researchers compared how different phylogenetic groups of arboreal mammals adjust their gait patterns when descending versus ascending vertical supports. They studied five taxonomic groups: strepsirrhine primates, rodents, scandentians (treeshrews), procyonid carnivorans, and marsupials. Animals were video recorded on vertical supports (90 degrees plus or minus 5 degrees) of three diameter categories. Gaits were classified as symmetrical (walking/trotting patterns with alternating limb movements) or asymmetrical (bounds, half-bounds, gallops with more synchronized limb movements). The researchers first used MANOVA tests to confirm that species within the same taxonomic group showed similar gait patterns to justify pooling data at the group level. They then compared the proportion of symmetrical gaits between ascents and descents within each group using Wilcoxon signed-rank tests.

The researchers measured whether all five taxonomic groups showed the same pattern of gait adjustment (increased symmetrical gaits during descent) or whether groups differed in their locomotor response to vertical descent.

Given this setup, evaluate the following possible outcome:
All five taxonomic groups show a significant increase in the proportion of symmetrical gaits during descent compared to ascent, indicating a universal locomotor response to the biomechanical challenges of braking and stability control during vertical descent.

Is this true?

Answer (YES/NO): NO